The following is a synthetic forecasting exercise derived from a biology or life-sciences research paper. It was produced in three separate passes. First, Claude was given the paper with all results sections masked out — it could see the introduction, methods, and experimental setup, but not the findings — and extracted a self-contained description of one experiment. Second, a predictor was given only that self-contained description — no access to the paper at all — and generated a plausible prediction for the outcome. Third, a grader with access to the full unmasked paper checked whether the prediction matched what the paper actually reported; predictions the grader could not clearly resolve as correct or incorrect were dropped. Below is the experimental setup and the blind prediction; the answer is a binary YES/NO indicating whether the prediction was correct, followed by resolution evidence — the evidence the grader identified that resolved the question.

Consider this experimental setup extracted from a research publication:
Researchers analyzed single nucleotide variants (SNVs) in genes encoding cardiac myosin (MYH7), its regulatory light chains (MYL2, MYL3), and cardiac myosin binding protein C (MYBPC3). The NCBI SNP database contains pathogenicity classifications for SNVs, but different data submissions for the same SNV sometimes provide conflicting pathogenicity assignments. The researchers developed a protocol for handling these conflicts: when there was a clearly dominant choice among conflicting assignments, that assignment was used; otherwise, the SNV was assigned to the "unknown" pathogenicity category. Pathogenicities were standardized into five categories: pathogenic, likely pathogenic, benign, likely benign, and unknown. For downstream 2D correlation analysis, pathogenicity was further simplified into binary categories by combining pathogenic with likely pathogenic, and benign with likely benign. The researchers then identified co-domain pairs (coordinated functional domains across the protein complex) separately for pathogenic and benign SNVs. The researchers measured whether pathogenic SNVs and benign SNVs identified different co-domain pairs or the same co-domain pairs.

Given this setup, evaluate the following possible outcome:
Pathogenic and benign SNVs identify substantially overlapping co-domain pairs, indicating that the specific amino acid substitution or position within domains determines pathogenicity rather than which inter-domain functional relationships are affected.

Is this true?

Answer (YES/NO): NO